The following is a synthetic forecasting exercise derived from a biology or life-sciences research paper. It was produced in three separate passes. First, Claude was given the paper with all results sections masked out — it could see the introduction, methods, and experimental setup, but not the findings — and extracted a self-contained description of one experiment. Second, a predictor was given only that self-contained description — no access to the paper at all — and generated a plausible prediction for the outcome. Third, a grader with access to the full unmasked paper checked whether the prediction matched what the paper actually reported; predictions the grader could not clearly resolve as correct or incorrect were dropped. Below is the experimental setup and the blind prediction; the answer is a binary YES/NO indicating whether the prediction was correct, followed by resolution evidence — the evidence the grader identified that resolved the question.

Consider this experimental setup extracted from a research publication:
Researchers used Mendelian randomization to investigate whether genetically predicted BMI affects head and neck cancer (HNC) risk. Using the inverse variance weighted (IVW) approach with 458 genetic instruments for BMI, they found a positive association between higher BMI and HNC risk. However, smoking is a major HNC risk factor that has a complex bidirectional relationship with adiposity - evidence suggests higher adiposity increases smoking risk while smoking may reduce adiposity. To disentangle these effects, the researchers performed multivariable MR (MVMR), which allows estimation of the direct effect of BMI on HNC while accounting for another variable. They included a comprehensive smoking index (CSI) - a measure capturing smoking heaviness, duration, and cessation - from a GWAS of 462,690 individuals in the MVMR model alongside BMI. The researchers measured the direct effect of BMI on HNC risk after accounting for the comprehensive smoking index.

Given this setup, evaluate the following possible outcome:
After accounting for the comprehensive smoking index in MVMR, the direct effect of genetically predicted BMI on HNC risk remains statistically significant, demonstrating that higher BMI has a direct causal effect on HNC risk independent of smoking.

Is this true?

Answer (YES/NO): NO